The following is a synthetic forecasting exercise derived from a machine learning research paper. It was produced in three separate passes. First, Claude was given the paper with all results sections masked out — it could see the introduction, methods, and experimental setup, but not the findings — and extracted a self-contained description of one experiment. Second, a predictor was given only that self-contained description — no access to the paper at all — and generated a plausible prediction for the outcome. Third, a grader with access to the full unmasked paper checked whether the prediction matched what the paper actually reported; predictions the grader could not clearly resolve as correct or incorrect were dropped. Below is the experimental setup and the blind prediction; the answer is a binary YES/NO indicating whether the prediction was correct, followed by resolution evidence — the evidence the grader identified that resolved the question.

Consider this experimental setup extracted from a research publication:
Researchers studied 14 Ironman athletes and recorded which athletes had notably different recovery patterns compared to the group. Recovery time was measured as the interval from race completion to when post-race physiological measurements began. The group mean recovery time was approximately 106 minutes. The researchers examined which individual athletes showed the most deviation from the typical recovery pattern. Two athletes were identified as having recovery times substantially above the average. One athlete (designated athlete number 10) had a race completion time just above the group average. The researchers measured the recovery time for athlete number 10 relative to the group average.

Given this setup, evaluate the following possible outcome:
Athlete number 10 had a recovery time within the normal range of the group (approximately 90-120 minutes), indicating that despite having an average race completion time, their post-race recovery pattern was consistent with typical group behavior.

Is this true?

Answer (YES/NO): NO